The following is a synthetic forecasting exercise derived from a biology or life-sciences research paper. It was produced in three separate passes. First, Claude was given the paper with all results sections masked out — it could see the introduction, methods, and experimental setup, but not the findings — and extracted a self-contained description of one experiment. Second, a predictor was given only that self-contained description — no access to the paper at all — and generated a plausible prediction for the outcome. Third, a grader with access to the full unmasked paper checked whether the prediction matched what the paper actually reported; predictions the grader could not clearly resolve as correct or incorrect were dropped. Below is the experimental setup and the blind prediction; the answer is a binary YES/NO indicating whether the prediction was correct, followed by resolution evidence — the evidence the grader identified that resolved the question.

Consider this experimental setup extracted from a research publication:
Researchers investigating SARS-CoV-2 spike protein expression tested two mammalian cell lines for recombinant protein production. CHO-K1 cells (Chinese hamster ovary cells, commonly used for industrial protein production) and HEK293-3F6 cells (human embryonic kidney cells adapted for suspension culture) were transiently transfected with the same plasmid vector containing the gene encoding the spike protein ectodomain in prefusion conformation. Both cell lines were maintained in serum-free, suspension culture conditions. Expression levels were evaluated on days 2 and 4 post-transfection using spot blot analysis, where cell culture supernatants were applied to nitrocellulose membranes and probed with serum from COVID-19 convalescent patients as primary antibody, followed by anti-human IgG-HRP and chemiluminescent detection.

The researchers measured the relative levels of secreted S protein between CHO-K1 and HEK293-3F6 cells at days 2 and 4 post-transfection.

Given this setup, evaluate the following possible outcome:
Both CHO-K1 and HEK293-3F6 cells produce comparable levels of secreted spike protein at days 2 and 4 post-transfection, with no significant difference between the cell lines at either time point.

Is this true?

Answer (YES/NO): NO